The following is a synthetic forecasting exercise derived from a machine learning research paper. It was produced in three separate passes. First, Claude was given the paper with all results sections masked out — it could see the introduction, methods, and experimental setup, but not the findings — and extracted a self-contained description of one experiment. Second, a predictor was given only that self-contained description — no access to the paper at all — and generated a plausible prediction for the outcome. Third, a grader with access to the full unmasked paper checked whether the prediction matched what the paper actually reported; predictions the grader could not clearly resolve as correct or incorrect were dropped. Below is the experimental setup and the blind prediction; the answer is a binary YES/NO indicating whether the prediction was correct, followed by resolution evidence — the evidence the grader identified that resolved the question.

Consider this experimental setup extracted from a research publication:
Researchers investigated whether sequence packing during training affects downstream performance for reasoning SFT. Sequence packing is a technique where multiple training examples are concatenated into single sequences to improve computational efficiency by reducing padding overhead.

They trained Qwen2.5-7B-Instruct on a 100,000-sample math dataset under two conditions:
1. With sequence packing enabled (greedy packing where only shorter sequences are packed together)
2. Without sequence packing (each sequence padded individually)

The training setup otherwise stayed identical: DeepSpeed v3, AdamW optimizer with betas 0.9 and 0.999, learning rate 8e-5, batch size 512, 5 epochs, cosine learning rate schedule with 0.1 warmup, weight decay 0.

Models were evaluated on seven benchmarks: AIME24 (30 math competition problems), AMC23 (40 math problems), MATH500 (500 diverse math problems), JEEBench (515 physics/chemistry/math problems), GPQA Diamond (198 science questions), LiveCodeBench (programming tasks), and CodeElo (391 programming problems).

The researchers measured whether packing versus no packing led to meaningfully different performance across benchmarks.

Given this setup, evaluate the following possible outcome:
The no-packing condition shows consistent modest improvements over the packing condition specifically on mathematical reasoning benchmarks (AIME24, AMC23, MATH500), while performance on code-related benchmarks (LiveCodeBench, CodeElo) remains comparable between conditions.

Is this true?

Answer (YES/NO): NO